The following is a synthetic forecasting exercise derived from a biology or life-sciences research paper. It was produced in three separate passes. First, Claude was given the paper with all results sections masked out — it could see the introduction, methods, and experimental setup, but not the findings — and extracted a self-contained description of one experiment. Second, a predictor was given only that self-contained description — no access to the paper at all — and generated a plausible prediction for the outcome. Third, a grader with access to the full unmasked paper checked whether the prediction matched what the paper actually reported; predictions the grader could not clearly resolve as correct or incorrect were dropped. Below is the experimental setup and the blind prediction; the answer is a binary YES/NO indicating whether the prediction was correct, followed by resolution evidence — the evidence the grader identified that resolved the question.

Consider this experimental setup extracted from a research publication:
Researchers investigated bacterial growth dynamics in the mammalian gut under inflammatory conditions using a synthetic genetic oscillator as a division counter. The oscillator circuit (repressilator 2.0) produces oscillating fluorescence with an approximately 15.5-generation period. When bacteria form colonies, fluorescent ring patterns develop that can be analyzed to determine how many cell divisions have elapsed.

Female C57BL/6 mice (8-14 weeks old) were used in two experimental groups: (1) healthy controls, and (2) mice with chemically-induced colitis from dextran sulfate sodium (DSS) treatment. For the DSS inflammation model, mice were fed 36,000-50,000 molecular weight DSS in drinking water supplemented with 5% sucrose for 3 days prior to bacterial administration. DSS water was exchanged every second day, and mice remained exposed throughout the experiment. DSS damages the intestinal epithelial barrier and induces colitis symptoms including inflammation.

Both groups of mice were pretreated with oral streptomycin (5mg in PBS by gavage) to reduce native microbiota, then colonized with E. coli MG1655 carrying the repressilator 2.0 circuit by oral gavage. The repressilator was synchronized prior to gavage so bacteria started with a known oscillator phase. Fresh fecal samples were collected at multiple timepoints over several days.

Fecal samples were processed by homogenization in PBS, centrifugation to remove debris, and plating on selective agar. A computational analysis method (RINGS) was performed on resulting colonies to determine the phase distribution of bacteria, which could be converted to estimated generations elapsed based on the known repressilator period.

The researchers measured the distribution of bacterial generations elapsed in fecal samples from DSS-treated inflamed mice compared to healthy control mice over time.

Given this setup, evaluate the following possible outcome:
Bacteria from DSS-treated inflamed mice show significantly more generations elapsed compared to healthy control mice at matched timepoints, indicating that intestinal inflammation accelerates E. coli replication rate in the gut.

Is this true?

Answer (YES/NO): NO